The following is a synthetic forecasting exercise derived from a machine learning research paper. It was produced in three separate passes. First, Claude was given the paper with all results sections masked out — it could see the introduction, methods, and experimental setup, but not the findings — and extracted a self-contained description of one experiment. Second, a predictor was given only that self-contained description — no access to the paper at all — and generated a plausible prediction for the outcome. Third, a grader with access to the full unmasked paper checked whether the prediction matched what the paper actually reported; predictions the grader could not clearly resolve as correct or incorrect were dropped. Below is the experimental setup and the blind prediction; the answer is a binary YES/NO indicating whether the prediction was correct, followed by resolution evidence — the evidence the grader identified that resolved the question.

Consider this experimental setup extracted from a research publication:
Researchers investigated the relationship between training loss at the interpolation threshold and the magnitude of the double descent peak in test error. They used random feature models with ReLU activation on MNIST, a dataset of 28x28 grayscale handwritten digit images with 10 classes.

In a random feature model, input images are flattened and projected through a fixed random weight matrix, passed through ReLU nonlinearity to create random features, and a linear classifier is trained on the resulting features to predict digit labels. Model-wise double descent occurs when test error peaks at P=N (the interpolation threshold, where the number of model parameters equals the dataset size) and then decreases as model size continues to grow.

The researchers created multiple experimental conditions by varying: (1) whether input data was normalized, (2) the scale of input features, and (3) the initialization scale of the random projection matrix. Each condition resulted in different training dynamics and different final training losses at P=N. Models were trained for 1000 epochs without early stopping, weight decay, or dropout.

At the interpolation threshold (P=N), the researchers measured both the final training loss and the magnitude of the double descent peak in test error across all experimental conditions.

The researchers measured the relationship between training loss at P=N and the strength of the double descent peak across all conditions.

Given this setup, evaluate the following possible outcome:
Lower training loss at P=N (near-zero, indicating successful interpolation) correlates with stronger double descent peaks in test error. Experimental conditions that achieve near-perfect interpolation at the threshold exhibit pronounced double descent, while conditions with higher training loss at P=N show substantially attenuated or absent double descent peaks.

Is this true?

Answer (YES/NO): YES